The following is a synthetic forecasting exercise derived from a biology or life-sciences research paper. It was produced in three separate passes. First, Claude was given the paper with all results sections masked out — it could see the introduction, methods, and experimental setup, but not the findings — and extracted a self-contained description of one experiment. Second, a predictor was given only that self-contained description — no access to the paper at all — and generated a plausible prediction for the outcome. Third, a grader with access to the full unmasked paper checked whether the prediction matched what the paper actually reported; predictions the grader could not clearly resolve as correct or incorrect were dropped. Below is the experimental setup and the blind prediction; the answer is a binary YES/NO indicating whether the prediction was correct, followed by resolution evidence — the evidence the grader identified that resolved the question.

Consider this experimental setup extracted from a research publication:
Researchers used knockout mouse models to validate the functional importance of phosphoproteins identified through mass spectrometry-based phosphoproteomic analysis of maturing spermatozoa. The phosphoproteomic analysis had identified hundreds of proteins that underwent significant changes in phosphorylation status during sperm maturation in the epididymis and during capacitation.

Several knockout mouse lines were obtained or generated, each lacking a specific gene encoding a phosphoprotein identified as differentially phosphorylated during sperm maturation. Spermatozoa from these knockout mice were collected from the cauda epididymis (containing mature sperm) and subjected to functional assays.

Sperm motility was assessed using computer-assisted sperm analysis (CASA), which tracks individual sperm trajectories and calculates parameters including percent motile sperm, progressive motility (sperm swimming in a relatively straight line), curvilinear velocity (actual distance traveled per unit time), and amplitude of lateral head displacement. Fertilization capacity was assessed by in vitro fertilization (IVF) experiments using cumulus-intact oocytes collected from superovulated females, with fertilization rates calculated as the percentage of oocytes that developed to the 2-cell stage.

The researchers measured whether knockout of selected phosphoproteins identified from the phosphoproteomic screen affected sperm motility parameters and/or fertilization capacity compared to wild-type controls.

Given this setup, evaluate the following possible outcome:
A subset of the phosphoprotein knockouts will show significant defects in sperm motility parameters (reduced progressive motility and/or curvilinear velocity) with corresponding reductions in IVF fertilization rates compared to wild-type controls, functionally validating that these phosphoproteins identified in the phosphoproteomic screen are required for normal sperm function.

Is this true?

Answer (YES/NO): YES